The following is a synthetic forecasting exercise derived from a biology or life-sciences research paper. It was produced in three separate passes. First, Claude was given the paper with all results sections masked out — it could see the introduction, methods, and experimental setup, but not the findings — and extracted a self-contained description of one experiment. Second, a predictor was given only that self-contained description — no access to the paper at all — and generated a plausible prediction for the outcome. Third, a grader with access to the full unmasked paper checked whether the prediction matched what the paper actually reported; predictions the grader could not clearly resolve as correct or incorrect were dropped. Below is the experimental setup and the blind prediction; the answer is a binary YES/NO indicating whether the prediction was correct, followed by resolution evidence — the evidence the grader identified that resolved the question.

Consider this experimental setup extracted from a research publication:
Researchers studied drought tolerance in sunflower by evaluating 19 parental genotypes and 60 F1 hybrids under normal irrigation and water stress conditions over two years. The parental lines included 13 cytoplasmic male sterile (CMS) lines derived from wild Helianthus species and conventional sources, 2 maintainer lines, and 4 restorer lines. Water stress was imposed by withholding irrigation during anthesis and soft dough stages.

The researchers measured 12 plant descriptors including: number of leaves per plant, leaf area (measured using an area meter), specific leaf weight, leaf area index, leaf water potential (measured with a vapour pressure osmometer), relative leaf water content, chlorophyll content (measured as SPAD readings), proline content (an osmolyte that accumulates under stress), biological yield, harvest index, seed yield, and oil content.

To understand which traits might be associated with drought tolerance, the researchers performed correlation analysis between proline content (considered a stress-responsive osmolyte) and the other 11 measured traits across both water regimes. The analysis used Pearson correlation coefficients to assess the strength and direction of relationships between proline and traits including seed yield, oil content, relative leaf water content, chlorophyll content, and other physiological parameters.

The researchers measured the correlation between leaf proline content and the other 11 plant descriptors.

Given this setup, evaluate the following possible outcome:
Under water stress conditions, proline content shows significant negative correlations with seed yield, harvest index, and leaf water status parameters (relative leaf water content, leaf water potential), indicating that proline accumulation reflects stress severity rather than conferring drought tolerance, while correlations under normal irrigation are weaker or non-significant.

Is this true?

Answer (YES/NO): NO